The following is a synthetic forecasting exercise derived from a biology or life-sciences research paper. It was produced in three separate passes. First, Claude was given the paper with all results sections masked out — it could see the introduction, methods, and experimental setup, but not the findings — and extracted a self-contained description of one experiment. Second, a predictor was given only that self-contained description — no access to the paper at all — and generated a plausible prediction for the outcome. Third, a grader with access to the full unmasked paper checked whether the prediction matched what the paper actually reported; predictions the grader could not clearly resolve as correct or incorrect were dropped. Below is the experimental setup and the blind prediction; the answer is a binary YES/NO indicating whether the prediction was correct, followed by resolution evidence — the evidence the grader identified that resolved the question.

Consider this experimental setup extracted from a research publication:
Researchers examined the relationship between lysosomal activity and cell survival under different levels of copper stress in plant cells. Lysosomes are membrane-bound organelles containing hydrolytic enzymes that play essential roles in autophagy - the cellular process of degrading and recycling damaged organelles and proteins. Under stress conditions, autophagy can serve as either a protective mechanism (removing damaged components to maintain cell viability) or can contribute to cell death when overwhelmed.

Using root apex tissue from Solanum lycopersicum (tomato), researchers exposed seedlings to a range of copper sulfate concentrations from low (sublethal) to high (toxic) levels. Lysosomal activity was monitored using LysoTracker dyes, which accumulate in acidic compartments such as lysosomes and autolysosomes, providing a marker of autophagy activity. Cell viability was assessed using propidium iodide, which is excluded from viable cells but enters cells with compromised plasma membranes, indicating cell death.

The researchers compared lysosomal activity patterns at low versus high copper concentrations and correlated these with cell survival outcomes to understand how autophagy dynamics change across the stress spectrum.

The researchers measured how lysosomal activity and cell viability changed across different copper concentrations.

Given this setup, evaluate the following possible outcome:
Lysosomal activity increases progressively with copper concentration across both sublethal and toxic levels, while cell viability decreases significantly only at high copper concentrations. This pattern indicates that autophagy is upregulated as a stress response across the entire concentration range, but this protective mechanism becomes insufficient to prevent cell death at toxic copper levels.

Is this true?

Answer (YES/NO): NO